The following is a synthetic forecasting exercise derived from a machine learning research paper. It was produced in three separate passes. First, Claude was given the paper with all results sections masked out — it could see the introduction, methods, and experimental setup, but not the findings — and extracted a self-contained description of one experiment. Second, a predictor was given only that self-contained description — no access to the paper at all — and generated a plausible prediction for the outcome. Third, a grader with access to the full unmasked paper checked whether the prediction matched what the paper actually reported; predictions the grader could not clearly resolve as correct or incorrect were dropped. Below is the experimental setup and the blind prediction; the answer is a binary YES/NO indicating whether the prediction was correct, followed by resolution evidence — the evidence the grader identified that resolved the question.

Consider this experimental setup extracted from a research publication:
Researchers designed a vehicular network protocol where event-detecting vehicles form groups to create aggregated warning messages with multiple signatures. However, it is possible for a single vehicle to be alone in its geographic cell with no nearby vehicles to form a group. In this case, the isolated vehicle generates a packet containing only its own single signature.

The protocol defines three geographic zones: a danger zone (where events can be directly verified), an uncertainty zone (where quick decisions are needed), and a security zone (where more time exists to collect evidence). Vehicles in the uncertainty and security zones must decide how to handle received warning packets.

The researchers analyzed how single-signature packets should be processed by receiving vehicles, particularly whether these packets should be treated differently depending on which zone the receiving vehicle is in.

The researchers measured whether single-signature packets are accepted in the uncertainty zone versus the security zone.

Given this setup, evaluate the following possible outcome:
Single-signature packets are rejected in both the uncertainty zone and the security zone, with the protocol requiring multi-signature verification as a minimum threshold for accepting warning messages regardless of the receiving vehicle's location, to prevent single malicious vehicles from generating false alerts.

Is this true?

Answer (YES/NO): NO